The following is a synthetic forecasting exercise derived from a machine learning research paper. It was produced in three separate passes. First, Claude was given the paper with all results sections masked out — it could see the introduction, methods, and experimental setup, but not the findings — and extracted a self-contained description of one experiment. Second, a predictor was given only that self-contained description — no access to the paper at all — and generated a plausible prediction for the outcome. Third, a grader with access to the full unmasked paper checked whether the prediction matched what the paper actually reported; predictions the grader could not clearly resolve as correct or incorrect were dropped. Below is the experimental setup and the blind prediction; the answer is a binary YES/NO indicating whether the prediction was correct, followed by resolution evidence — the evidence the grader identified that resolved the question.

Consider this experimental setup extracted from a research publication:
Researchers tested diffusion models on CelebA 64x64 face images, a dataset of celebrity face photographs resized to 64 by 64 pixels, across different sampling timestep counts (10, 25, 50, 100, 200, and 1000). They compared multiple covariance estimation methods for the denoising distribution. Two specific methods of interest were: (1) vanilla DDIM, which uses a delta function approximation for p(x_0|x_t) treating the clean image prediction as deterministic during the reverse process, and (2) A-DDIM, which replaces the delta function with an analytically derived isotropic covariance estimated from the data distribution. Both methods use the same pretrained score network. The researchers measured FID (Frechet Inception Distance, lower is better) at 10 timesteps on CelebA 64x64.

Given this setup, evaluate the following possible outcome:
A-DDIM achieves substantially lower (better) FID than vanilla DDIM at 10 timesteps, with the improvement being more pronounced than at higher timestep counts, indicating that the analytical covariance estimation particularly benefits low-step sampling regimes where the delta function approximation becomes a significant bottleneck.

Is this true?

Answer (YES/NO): YES